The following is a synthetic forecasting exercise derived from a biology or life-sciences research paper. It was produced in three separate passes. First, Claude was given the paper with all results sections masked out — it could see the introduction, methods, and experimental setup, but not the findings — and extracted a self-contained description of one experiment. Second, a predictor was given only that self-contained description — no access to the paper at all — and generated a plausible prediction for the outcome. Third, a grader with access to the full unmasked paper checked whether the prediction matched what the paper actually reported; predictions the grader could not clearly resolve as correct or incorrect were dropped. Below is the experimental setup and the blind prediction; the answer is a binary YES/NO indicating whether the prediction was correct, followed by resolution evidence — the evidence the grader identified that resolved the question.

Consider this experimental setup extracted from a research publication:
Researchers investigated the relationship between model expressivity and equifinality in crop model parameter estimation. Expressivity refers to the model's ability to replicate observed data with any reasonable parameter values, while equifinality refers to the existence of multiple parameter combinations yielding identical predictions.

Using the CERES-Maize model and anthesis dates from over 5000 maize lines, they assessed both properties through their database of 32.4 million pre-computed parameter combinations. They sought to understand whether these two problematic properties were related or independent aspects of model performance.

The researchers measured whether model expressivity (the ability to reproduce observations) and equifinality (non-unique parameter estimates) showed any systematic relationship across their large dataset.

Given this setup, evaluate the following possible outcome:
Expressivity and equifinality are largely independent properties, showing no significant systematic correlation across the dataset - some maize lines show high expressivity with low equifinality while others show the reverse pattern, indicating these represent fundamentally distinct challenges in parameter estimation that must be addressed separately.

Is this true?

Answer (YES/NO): NO